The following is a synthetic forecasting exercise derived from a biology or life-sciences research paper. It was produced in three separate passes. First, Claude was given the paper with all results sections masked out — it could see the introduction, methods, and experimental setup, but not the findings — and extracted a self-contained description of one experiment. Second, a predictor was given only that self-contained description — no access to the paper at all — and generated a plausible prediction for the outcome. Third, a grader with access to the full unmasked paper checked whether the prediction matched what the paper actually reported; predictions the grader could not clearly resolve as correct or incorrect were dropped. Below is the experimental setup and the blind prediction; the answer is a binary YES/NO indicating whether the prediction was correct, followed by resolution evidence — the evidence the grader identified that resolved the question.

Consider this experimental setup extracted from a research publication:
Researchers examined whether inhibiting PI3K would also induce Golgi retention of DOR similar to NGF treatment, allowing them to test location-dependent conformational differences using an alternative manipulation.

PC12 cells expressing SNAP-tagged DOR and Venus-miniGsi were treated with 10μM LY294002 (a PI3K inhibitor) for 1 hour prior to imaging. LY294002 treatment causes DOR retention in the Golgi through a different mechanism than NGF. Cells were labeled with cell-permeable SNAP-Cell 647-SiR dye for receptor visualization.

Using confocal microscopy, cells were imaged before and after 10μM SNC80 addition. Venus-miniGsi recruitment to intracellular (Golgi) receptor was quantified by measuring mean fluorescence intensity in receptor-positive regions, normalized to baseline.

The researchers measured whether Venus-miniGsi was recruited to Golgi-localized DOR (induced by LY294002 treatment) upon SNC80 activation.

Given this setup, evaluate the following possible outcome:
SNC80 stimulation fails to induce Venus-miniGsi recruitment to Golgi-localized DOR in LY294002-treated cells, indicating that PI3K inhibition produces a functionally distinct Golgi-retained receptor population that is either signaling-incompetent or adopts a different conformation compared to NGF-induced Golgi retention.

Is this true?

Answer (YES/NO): NO